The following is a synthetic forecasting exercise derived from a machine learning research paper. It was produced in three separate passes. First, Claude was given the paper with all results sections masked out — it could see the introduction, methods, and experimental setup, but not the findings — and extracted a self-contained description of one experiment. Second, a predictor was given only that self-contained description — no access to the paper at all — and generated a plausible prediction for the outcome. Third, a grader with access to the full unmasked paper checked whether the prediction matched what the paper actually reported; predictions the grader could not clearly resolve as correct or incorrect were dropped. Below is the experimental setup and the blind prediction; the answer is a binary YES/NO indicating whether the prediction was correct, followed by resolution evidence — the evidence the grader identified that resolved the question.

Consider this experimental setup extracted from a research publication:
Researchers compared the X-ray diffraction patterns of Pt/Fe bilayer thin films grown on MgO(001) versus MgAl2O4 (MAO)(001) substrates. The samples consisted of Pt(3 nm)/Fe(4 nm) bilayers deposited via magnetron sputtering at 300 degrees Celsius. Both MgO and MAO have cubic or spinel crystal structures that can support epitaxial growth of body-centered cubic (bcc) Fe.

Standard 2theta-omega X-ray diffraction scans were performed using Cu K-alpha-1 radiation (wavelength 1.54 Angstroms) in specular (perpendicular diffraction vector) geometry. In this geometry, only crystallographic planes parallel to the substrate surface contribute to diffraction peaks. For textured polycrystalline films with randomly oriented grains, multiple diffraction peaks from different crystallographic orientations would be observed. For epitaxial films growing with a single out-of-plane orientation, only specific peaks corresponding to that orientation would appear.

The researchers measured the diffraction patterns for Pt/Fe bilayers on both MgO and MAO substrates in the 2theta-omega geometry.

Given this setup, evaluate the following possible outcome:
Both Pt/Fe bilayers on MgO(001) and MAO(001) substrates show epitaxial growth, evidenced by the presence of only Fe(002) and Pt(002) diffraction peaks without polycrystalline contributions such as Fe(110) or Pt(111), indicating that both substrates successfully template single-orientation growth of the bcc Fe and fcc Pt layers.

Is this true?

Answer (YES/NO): YES